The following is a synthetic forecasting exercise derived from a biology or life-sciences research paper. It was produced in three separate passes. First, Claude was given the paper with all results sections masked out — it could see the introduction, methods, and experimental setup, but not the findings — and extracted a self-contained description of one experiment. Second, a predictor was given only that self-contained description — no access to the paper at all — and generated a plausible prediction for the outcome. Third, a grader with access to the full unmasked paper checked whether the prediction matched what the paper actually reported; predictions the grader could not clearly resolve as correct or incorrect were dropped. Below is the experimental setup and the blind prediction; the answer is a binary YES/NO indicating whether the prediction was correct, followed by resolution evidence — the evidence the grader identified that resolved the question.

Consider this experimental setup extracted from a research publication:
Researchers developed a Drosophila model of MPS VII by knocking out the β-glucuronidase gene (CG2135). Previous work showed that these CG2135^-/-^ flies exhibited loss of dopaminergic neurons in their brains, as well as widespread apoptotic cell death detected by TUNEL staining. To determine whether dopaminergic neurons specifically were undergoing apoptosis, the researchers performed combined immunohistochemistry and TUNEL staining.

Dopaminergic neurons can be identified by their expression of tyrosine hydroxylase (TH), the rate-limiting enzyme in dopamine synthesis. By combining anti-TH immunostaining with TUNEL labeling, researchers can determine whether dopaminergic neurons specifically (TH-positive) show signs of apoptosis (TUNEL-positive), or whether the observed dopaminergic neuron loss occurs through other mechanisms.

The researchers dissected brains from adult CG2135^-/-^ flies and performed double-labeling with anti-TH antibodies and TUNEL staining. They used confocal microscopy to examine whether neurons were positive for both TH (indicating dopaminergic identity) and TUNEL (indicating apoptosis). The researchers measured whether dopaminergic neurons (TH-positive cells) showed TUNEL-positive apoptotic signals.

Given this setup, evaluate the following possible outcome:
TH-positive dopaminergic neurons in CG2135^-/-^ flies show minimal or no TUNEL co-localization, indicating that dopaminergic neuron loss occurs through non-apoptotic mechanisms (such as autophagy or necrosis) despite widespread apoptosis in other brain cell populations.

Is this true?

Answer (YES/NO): NO